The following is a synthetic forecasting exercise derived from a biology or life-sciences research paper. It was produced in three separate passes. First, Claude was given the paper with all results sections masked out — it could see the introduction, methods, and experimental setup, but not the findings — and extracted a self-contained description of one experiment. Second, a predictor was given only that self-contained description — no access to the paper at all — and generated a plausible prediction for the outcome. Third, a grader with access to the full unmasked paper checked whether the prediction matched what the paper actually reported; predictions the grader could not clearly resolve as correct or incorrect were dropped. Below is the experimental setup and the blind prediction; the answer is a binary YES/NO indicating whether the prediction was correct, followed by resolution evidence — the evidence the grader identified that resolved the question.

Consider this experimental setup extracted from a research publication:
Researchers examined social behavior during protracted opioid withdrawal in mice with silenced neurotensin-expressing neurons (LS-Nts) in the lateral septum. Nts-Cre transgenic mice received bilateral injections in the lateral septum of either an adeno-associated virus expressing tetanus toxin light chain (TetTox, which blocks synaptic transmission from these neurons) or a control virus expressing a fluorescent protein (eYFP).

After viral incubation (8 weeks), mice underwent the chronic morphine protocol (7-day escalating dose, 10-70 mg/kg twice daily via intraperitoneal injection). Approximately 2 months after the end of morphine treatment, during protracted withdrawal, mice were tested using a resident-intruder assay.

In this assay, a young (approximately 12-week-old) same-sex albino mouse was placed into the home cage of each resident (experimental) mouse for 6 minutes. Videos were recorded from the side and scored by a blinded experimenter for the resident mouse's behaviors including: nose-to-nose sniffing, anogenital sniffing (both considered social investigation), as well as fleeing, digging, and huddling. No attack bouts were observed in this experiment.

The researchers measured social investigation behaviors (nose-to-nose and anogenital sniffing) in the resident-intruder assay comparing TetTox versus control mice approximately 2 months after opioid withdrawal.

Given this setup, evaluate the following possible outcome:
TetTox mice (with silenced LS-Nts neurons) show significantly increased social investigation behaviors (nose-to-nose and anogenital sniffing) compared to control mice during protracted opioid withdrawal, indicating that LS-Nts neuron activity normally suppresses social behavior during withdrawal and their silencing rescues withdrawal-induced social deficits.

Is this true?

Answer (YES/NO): NO